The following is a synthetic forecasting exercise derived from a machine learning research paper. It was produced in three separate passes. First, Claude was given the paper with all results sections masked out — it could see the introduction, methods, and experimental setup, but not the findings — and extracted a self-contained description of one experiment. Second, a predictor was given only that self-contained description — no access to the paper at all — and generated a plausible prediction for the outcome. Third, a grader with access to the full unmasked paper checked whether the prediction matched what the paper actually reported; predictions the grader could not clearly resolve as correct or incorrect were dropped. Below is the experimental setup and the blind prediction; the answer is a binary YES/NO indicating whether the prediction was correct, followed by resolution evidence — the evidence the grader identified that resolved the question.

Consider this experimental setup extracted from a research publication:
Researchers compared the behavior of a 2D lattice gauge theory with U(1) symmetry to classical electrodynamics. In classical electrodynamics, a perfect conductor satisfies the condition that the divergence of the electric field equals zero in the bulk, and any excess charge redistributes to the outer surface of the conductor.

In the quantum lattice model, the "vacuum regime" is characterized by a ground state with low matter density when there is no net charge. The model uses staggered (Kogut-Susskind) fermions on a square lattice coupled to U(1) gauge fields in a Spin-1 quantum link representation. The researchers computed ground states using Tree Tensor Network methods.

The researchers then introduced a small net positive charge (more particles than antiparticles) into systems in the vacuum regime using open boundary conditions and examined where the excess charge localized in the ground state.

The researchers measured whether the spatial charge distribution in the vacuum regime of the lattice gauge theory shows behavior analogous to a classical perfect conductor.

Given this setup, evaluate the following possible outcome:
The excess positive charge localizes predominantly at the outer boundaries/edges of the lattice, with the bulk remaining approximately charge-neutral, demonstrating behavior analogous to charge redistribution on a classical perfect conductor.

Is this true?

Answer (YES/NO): YES